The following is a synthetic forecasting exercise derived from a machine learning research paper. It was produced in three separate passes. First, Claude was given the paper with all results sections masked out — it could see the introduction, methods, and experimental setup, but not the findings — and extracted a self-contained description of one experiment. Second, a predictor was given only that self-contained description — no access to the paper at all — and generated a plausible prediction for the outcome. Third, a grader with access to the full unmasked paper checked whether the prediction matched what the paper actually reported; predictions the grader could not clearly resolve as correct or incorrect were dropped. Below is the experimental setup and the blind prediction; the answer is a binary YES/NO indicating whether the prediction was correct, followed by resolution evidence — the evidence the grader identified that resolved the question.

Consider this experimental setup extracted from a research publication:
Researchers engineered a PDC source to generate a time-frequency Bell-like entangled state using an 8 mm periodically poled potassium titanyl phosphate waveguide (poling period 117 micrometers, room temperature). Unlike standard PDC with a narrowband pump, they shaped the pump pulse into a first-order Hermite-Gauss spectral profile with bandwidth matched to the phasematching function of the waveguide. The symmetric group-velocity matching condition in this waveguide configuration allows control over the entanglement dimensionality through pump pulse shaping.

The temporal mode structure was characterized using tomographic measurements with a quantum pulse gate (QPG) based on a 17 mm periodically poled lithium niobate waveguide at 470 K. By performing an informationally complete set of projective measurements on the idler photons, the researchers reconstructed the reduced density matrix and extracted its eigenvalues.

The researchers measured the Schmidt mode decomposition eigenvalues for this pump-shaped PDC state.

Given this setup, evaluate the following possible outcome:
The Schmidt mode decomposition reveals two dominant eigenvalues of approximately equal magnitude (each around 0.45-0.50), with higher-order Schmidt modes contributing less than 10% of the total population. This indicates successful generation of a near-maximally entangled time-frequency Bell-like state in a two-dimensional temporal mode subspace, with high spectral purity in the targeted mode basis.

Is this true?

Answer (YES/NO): NO